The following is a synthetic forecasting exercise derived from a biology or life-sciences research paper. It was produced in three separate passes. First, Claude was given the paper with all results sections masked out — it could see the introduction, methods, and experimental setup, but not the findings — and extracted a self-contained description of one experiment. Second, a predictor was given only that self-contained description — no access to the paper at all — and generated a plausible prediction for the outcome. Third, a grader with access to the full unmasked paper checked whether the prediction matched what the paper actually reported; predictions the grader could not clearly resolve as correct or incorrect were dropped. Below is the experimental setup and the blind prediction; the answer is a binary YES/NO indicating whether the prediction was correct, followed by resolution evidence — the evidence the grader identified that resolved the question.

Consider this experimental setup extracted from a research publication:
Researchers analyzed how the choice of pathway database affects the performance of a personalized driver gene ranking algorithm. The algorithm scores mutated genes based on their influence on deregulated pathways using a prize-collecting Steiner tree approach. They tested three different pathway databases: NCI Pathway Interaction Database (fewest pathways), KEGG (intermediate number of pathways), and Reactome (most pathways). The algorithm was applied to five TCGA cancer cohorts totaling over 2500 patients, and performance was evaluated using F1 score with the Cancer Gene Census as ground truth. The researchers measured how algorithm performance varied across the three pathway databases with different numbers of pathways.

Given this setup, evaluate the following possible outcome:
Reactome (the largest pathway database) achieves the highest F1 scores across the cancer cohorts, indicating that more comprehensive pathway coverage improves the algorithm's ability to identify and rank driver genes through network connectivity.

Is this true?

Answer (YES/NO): YES